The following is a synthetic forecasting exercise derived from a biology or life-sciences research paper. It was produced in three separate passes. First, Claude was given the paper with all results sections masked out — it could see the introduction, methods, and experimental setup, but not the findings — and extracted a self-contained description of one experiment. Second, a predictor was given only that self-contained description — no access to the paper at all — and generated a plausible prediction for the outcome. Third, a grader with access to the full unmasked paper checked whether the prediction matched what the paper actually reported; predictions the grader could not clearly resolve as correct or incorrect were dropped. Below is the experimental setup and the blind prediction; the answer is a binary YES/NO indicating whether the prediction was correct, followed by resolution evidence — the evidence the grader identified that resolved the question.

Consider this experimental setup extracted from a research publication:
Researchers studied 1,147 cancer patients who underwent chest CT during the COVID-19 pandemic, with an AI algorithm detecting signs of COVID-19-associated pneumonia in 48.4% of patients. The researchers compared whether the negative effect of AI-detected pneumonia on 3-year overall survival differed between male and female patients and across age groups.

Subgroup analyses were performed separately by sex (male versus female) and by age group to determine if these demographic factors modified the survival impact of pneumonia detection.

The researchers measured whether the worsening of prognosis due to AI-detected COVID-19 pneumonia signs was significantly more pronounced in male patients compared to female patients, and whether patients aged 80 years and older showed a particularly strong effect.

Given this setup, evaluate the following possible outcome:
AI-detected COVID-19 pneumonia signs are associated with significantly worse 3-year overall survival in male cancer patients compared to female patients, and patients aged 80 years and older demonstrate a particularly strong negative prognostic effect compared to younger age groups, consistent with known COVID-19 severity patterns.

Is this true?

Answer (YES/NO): YES